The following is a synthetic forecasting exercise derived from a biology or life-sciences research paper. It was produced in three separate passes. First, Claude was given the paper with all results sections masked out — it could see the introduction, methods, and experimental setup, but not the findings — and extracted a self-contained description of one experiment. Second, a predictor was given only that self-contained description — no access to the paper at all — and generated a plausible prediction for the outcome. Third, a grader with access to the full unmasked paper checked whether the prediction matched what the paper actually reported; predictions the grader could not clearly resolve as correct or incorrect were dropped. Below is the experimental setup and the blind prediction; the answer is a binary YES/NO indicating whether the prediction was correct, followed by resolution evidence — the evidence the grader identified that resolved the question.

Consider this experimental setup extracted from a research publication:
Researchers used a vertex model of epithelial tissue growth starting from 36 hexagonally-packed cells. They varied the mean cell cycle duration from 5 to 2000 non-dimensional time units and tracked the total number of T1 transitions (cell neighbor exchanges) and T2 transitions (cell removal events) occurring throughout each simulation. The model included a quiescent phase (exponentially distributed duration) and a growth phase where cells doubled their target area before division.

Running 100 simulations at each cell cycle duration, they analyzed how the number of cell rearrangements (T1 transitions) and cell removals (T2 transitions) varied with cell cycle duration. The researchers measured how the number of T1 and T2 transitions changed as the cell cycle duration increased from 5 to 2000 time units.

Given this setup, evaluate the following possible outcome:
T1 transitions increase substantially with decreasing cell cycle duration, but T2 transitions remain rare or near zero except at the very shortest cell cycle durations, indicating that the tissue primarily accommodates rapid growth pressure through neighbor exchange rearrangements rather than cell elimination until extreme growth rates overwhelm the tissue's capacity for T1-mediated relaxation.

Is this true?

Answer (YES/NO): NO